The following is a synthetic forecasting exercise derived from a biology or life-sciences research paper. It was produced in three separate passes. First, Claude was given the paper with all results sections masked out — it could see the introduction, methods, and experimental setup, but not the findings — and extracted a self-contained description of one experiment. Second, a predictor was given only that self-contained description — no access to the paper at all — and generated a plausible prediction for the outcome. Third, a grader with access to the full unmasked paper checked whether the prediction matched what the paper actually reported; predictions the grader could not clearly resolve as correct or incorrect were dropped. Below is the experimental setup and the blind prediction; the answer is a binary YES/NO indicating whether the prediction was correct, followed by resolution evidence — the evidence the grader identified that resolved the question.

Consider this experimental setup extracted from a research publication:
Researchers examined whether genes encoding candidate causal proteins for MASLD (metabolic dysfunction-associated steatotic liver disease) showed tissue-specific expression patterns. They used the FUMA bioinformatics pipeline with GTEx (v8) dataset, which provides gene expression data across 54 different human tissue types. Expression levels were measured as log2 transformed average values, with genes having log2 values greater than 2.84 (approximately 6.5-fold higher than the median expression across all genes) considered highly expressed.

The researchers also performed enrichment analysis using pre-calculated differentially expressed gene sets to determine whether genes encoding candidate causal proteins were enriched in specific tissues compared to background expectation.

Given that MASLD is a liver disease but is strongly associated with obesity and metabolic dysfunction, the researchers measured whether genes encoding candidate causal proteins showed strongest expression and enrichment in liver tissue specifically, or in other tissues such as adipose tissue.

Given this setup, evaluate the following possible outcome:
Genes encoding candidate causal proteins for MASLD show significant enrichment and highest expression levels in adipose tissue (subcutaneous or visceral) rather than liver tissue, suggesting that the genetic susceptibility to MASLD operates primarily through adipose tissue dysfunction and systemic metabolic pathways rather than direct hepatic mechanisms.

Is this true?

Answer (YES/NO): NO